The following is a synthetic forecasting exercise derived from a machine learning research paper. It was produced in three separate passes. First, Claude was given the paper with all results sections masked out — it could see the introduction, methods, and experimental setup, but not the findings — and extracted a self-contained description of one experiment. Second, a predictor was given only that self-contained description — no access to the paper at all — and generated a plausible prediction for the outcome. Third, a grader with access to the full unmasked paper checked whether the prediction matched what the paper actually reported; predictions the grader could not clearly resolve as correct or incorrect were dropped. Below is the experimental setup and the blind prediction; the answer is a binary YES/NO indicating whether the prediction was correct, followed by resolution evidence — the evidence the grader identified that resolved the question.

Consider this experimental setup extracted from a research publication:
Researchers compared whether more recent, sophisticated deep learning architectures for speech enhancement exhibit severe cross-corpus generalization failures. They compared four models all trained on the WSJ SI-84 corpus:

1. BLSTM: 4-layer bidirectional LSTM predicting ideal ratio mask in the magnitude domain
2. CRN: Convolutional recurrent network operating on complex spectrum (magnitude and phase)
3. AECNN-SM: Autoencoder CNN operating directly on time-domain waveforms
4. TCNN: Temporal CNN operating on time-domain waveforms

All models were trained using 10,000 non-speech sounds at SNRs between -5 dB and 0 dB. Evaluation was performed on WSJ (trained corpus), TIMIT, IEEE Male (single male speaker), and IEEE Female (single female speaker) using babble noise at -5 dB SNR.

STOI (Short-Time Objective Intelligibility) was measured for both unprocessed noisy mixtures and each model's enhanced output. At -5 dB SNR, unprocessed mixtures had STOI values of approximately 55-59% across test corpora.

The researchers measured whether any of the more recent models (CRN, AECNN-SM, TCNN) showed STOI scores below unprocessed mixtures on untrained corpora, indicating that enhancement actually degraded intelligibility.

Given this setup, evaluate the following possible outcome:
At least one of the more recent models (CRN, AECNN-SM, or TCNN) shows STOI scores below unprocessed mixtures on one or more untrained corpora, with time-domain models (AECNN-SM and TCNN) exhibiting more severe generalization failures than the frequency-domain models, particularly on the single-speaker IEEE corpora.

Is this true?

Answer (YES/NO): NO